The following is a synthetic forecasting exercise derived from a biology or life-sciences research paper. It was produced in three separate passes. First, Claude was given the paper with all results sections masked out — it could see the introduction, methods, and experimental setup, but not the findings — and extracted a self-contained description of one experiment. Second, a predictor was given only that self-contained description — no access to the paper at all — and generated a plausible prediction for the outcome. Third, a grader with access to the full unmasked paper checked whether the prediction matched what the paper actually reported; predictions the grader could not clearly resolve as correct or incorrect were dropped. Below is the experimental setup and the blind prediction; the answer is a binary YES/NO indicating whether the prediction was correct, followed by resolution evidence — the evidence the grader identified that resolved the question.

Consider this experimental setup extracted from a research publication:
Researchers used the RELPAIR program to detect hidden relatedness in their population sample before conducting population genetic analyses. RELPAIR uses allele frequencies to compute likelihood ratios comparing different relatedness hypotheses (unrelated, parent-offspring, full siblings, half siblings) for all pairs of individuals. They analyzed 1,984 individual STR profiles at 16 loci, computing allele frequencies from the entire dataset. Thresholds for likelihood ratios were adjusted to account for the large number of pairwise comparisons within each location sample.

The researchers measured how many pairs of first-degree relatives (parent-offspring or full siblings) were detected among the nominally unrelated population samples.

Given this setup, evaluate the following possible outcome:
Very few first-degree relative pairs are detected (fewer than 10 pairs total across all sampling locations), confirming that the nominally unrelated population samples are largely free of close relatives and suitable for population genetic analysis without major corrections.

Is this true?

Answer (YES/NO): NO